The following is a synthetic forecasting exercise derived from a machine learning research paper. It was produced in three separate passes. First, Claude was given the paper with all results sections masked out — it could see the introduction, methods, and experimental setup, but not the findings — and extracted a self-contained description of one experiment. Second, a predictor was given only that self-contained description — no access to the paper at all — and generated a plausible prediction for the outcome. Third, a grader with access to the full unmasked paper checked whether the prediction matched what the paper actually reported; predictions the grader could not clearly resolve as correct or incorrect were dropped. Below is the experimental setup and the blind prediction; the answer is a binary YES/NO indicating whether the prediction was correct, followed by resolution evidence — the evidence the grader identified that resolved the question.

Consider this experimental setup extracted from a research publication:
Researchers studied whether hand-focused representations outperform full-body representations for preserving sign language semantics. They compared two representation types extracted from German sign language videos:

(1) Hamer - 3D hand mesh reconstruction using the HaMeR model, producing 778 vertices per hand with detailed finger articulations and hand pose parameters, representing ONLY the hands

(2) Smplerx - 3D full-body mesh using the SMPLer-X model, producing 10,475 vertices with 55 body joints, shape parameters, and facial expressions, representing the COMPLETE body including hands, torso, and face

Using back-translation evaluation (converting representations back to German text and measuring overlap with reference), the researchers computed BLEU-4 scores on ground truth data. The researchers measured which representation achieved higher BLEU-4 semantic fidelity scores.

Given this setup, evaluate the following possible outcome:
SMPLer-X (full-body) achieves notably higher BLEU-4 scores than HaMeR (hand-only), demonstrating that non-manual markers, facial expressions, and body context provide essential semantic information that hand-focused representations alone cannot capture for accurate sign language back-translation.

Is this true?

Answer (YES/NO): NO